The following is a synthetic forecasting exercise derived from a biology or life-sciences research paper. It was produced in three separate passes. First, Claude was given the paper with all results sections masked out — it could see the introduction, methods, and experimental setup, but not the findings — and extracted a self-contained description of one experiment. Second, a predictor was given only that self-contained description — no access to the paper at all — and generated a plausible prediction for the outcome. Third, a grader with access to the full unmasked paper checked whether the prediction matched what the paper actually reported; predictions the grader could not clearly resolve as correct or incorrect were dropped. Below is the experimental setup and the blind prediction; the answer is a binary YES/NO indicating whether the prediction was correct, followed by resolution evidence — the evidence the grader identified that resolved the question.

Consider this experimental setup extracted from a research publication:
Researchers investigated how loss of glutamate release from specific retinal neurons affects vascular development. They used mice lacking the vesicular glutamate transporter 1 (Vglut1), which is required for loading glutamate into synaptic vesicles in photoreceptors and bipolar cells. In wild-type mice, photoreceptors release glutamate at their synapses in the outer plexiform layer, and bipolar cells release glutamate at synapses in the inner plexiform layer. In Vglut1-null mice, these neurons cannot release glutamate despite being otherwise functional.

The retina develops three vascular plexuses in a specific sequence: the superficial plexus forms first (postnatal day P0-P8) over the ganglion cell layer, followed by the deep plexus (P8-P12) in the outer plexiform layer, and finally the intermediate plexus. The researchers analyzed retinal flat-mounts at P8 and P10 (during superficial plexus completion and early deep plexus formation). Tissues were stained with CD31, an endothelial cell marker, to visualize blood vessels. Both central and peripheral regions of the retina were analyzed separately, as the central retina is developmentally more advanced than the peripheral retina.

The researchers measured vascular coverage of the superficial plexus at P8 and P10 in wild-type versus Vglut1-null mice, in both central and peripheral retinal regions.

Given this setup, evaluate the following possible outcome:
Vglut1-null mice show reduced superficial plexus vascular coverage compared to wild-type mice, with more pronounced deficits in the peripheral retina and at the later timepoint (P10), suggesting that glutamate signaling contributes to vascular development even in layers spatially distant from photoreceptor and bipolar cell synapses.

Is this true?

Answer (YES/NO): NO